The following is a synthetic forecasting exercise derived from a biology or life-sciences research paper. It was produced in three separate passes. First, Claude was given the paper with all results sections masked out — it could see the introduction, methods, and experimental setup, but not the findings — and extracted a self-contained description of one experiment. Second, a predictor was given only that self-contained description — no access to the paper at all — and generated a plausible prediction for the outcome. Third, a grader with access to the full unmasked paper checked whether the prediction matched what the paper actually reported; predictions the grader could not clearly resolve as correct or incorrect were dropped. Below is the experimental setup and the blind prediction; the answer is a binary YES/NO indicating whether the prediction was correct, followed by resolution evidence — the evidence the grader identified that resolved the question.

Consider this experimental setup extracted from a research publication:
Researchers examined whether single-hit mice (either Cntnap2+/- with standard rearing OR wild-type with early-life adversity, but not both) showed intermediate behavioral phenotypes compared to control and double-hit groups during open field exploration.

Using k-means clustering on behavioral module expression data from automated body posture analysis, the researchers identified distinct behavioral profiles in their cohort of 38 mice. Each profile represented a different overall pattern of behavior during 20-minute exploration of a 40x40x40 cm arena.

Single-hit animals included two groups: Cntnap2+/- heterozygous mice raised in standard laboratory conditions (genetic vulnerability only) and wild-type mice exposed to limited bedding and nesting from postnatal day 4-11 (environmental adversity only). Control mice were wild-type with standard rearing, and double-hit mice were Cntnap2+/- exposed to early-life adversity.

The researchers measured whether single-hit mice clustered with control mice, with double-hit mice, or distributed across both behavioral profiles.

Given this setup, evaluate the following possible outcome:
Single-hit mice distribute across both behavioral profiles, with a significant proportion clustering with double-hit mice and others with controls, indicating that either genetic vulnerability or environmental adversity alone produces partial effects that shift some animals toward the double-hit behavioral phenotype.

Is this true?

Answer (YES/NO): NO